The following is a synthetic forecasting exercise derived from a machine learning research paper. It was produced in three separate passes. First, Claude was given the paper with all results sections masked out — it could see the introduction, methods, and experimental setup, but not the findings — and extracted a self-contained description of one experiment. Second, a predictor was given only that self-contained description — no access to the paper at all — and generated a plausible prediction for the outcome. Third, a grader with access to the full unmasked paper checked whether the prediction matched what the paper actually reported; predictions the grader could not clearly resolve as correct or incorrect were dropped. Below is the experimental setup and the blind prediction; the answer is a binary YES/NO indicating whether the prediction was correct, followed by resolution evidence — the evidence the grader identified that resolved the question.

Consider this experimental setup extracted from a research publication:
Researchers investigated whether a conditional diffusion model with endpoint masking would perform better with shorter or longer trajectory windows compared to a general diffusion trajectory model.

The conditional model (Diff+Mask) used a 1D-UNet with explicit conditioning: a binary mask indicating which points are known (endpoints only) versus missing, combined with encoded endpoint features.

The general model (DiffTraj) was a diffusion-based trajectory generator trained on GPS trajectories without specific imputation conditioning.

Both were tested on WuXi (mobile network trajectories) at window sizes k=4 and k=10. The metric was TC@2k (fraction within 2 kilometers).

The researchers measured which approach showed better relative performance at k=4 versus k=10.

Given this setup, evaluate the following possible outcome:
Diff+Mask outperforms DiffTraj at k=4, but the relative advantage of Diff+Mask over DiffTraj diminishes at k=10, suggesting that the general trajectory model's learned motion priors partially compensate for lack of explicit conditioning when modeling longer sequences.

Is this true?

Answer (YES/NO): NO